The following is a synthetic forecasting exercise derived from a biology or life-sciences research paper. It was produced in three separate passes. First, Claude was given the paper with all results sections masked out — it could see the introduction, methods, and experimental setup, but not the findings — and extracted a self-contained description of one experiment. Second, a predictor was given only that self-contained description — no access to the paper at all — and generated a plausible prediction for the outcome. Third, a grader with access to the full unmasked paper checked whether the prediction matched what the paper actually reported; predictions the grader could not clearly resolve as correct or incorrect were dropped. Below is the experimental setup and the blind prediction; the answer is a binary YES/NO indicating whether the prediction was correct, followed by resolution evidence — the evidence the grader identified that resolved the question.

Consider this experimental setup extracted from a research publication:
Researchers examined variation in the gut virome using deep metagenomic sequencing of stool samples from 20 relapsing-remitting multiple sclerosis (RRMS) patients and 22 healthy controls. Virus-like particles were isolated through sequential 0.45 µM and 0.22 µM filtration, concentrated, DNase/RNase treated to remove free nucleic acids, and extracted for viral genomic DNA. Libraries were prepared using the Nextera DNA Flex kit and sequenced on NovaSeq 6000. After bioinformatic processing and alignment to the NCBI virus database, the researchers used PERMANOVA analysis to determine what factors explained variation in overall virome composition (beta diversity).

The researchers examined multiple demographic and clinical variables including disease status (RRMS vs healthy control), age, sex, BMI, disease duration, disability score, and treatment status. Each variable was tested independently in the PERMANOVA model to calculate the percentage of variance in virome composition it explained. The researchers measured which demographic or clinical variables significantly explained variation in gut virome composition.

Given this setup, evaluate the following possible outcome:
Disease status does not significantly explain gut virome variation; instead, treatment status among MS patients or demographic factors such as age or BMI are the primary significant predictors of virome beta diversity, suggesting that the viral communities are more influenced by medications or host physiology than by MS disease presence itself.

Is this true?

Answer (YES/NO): NO